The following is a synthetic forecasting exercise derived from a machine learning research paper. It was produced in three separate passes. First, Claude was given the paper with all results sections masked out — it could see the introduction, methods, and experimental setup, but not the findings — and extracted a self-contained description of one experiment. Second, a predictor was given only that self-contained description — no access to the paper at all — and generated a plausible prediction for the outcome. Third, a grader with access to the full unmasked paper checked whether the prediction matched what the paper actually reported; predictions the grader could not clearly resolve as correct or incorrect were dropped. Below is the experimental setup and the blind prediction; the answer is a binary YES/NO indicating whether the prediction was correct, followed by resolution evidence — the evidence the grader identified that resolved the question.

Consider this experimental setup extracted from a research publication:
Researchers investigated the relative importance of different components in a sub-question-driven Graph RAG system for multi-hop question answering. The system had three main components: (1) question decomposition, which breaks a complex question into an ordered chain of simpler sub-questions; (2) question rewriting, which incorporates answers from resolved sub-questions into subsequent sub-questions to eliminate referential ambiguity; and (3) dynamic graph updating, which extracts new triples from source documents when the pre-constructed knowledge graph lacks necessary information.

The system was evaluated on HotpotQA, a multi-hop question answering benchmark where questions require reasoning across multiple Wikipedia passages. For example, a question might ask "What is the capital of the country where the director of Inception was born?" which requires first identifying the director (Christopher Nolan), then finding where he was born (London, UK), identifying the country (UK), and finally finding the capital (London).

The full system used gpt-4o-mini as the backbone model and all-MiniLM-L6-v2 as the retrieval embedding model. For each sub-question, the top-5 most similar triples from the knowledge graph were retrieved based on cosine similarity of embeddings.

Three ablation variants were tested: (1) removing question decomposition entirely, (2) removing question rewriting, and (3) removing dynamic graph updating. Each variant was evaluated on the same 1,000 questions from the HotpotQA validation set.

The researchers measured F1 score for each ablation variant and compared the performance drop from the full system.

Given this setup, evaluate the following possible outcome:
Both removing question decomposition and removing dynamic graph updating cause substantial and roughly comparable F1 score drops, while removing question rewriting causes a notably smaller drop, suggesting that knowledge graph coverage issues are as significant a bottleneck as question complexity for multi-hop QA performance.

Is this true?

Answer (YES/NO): NO